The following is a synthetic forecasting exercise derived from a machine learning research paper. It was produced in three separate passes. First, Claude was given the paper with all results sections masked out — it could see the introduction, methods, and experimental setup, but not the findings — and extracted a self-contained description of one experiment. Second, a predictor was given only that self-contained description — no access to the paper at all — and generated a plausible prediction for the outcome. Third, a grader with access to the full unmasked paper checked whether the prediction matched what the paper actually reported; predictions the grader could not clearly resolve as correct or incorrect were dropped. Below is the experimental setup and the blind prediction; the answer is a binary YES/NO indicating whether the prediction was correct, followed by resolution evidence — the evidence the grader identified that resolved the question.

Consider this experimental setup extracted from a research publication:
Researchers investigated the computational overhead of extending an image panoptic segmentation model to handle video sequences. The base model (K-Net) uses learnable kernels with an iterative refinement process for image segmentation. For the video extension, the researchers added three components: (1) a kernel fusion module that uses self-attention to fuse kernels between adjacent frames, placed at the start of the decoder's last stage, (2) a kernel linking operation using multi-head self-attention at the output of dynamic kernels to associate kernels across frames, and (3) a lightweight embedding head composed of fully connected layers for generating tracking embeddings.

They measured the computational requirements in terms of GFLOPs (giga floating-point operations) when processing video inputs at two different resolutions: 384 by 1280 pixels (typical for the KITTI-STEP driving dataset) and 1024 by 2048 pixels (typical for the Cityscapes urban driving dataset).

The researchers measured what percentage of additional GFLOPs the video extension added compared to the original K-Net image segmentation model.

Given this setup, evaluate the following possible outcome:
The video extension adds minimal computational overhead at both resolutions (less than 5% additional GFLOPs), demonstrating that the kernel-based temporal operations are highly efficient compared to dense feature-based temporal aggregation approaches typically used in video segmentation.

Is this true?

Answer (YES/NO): YES